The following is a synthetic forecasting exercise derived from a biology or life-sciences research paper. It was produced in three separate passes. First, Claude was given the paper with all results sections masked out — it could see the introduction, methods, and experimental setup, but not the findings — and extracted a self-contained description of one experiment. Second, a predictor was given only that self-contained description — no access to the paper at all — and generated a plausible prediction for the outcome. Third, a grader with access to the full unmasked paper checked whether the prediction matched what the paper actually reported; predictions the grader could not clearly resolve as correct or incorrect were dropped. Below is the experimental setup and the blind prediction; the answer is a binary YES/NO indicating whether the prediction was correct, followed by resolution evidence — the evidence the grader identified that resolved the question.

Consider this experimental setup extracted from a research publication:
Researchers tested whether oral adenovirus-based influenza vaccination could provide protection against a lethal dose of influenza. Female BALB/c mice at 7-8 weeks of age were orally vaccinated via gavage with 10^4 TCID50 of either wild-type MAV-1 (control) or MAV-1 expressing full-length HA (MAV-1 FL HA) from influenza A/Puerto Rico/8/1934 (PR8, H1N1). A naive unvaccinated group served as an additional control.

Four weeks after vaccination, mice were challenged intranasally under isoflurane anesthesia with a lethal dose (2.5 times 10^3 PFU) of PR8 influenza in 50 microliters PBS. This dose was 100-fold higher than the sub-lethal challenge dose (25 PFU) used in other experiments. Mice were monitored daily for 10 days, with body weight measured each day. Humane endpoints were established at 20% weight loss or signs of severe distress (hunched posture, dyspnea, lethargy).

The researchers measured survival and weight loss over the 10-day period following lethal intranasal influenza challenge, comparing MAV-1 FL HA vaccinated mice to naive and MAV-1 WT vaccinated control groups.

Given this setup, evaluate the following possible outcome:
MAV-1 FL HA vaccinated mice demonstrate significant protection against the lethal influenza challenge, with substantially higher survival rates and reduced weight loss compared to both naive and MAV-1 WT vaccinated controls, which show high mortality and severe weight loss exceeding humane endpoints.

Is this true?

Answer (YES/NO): YES